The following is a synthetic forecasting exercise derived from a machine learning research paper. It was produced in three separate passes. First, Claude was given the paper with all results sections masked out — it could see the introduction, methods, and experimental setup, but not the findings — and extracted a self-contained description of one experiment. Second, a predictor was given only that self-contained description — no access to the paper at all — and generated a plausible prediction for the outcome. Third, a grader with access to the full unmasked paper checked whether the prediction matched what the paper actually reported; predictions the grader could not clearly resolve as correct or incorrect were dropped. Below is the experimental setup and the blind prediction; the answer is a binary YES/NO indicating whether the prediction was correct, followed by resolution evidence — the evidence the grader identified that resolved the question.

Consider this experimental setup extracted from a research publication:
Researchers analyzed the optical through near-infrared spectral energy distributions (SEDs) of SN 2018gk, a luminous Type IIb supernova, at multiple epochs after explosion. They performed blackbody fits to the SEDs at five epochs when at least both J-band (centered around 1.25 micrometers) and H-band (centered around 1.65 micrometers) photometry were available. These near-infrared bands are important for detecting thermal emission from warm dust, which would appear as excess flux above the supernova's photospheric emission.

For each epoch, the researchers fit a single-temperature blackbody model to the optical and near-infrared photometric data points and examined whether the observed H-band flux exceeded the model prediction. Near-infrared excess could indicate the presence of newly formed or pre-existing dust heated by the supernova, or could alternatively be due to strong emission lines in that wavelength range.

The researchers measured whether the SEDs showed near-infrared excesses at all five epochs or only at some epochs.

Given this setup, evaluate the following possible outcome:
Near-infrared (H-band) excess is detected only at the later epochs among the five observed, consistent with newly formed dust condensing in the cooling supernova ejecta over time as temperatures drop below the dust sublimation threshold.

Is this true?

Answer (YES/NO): YES